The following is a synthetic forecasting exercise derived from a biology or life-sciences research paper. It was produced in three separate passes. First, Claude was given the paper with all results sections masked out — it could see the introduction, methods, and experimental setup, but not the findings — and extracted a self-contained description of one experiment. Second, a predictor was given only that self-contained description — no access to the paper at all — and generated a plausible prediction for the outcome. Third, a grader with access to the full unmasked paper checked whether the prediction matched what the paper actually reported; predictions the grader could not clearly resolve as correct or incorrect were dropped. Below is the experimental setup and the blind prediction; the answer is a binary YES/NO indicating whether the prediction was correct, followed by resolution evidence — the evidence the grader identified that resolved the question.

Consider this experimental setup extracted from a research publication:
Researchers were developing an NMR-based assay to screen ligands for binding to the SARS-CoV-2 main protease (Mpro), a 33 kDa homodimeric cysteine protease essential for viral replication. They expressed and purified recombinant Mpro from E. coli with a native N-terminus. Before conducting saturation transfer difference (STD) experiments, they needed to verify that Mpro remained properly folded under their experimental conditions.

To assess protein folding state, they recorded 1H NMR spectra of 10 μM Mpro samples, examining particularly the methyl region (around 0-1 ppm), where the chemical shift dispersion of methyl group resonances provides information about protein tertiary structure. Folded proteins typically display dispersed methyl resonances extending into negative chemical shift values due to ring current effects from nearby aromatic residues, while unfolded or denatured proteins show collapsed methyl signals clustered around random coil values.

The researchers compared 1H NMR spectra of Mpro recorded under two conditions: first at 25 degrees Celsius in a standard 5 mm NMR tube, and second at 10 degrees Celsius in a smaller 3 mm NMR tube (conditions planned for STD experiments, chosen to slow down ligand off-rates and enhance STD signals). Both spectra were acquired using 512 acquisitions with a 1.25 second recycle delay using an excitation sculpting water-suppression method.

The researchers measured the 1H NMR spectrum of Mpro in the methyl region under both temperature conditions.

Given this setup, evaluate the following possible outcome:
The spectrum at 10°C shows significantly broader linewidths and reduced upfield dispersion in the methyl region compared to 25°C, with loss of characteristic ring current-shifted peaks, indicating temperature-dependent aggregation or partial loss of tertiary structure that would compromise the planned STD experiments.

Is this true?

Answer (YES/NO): NO